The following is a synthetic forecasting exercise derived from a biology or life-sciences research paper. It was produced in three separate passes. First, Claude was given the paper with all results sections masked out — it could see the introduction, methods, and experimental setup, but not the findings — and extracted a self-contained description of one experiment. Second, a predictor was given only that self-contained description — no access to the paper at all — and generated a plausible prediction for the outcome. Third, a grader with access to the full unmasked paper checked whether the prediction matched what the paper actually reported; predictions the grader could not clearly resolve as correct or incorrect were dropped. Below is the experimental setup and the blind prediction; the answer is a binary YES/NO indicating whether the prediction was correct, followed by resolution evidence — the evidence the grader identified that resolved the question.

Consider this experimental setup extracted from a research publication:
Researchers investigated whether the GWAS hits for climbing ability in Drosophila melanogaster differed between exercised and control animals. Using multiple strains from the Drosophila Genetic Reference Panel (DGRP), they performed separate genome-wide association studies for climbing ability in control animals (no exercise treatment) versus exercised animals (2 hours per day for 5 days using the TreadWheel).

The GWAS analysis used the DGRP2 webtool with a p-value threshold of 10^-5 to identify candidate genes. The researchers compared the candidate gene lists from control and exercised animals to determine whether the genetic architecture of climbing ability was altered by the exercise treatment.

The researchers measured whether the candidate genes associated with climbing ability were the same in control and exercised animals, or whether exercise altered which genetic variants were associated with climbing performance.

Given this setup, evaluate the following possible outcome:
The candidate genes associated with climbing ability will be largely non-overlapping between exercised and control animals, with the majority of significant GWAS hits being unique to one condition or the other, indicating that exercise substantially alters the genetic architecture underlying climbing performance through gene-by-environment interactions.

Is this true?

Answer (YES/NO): YES